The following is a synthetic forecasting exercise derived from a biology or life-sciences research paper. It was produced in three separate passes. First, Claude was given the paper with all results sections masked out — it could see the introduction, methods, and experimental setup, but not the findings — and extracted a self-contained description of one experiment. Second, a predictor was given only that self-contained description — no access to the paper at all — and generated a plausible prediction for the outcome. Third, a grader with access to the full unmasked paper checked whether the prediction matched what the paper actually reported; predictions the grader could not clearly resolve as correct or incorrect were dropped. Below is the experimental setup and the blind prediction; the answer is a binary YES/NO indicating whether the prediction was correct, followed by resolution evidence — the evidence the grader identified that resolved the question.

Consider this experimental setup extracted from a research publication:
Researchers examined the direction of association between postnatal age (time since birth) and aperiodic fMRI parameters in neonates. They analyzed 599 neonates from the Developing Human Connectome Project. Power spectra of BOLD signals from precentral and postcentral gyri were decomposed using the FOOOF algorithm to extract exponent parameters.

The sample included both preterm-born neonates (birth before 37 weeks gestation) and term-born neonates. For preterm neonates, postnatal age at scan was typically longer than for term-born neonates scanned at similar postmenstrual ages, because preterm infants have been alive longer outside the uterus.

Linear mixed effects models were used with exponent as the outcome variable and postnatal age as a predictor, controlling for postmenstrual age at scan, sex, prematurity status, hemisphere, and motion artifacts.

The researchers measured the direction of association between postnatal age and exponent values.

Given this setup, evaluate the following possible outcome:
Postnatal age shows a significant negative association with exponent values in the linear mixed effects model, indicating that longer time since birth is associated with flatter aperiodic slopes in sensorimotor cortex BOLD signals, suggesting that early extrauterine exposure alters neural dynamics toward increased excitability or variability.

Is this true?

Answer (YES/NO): YES